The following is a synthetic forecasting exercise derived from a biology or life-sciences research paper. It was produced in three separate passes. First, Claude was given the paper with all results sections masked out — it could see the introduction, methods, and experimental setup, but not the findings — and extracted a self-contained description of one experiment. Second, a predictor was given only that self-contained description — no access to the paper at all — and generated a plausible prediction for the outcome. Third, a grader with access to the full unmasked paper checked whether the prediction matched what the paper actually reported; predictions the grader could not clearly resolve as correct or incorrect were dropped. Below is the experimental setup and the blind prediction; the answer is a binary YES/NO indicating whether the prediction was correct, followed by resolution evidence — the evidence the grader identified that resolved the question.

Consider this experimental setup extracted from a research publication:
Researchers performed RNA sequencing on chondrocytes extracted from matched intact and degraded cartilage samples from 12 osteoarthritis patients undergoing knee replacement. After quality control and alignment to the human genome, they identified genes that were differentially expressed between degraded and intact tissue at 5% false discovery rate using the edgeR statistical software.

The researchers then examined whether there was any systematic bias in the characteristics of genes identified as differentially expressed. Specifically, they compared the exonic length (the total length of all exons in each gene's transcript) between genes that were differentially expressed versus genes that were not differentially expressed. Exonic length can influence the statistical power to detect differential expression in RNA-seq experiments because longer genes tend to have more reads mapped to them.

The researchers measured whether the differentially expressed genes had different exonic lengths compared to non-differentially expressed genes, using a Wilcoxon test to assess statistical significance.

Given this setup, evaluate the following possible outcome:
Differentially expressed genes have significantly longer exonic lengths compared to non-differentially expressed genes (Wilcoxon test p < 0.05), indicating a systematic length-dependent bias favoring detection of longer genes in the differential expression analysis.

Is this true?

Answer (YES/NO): YES